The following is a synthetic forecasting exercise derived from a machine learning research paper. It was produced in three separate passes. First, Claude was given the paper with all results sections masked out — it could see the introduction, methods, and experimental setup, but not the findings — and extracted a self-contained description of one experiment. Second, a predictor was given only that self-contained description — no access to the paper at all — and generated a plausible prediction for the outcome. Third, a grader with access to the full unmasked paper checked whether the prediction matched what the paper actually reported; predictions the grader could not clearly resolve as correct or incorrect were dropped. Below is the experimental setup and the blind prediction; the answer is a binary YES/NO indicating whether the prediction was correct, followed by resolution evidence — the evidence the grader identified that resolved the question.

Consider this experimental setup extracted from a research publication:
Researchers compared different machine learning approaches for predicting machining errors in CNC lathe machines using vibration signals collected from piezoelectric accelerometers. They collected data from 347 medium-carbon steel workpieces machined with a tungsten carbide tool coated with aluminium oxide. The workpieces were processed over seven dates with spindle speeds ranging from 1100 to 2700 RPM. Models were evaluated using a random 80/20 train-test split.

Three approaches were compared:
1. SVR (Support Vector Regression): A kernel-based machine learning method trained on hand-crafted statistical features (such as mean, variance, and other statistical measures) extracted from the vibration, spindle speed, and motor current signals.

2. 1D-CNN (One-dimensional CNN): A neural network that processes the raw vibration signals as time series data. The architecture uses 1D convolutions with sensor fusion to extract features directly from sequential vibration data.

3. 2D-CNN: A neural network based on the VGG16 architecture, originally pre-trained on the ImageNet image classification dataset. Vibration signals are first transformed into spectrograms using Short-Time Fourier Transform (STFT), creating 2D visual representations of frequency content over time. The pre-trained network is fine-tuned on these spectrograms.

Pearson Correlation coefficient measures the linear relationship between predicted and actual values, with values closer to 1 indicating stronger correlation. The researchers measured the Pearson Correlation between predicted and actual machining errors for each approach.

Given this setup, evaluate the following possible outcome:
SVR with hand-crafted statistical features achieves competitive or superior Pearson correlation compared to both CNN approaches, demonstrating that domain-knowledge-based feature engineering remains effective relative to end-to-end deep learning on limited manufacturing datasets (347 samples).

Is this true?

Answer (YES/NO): NO